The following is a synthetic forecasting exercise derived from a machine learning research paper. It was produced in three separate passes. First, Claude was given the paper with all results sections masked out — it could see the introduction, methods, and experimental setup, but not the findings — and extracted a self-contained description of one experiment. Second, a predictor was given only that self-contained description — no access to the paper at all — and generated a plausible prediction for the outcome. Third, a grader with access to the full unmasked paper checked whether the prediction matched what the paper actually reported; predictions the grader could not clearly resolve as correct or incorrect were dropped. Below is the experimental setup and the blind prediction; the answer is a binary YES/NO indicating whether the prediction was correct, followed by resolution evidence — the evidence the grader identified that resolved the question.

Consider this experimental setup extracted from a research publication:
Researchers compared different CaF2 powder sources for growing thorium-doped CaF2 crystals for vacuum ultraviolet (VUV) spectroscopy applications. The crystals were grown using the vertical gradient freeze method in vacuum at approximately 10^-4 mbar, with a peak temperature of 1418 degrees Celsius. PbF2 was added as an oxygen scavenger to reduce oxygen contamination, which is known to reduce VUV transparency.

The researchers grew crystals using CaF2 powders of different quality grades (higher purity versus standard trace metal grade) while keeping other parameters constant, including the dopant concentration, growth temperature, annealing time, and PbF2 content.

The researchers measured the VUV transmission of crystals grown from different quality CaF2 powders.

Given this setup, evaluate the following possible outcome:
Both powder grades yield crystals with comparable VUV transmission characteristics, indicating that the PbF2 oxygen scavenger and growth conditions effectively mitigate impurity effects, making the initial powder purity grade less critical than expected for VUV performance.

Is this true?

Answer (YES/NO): NO